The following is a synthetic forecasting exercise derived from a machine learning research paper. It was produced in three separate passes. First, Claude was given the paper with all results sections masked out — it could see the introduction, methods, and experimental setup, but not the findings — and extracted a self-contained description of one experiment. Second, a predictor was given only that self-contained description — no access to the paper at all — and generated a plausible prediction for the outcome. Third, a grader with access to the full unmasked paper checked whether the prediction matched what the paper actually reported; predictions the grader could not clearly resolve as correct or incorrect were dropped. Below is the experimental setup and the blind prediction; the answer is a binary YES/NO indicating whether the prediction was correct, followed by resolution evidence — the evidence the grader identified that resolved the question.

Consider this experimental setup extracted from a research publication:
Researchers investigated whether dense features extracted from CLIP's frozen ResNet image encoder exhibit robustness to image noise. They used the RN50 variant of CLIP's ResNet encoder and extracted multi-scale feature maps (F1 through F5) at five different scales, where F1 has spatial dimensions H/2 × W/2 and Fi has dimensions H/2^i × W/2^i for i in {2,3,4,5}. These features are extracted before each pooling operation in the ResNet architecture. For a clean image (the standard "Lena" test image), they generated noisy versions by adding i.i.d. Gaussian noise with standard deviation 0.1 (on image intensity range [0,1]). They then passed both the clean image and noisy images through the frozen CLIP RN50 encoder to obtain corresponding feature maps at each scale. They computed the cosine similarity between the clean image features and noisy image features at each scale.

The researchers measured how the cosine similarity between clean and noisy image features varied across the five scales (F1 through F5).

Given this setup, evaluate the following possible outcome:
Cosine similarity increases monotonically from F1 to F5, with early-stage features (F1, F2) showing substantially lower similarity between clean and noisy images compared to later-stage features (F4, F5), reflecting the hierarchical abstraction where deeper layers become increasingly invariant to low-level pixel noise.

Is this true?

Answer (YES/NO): NO